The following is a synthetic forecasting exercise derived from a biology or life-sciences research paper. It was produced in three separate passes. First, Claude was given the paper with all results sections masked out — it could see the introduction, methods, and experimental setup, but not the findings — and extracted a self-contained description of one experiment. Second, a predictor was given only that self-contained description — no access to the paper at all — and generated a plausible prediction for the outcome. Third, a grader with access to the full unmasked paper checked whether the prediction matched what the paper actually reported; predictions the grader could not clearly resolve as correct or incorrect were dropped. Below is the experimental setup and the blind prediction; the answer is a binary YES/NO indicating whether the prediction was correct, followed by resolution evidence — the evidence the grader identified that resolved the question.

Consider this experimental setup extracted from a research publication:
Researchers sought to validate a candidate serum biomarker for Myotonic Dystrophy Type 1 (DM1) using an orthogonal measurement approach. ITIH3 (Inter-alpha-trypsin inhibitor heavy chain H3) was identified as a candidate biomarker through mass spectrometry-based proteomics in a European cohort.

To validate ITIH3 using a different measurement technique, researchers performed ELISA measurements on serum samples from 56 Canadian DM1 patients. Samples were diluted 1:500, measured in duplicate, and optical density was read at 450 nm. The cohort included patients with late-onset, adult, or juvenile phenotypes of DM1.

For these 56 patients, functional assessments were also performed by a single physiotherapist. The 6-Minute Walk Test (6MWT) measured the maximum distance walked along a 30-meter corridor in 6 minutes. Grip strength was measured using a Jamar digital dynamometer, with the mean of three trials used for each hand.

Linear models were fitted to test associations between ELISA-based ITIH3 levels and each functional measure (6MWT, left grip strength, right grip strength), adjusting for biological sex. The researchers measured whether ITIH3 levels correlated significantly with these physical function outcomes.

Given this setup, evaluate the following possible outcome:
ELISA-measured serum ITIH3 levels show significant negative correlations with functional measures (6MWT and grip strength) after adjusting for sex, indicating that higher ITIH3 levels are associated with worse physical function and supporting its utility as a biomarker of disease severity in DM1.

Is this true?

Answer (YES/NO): NO